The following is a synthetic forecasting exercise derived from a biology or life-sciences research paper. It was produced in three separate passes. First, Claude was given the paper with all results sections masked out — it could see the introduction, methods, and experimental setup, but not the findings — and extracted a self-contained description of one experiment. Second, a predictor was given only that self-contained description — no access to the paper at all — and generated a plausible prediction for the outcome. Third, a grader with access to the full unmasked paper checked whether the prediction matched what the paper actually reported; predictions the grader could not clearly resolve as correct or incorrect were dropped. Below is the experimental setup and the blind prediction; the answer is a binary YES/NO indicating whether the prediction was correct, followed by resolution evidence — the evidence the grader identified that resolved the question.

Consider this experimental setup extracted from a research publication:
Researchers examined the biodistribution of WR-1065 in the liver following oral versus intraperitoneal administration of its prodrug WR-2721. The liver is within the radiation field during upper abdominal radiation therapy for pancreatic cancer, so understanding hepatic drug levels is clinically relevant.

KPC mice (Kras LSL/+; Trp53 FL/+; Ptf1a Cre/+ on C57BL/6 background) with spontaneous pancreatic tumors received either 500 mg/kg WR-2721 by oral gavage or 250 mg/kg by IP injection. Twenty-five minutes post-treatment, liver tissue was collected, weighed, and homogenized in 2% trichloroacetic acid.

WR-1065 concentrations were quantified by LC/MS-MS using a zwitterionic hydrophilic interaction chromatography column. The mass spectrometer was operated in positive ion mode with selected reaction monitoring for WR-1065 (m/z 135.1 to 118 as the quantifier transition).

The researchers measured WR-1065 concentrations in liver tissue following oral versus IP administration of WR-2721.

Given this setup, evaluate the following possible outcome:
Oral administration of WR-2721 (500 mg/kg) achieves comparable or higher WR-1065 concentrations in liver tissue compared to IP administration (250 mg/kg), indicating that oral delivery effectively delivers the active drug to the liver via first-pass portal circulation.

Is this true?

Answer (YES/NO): NO